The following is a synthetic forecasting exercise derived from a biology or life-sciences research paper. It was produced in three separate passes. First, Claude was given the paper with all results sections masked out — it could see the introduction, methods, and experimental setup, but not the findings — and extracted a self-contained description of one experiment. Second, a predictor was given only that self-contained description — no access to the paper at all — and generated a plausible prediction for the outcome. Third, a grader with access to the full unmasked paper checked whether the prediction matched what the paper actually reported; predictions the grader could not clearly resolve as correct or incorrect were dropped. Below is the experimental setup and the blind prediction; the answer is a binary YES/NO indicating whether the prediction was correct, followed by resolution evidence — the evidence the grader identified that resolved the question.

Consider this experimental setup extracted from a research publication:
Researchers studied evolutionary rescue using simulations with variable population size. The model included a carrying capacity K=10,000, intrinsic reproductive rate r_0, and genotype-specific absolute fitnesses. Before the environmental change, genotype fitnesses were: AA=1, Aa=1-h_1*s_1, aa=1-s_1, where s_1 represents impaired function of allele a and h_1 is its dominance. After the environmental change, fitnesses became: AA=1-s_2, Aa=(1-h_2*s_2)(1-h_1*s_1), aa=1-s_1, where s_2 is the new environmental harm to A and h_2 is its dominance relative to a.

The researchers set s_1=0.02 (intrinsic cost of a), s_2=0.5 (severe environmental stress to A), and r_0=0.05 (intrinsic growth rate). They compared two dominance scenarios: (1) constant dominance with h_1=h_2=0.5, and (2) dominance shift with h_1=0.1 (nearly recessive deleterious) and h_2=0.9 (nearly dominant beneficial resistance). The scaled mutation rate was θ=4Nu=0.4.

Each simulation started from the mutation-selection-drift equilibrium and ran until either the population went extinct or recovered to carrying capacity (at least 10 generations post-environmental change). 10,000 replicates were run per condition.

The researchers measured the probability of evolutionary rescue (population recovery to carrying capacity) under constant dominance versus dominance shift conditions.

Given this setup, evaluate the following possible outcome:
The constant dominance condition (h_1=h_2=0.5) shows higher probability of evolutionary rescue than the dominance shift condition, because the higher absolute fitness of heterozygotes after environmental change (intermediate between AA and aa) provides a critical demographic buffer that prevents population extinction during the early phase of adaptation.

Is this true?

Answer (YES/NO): NO